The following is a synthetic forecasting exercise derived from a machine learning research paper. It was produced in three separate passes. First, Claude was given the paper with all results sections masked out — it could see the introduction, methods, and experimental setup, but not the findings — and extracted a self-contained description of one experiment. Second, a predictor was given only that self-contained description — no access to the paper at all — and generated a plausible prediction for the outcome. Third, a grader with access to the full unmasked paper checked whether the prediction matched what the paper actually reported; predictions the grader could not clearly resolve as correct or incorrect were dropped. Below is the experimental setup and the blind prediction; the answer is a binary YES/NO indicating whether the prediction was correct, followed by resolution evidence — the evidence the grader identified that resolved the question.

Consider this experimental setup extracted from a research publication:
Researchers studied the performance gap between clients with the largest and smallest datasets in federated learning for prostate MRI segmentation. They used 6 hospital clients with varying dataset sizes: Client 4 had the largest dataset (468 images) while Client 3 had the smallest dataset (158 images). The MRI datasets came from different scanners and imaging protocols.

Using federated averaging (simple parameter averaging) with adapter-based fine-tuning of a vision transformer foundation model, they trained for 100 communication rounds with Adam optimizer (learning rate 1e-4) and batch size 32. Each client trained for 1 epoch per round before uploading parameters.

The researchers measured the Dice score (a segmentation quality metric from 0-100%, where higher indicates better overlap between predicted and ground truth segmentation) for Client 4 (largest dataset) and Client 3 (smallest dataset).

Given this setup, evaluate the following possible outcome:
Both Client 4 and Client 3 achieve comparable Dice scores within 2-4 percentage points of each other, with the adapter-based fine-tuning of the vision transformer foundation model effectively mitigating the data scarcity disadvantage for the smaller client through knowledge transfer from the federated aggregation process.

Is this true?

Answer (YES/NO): YES